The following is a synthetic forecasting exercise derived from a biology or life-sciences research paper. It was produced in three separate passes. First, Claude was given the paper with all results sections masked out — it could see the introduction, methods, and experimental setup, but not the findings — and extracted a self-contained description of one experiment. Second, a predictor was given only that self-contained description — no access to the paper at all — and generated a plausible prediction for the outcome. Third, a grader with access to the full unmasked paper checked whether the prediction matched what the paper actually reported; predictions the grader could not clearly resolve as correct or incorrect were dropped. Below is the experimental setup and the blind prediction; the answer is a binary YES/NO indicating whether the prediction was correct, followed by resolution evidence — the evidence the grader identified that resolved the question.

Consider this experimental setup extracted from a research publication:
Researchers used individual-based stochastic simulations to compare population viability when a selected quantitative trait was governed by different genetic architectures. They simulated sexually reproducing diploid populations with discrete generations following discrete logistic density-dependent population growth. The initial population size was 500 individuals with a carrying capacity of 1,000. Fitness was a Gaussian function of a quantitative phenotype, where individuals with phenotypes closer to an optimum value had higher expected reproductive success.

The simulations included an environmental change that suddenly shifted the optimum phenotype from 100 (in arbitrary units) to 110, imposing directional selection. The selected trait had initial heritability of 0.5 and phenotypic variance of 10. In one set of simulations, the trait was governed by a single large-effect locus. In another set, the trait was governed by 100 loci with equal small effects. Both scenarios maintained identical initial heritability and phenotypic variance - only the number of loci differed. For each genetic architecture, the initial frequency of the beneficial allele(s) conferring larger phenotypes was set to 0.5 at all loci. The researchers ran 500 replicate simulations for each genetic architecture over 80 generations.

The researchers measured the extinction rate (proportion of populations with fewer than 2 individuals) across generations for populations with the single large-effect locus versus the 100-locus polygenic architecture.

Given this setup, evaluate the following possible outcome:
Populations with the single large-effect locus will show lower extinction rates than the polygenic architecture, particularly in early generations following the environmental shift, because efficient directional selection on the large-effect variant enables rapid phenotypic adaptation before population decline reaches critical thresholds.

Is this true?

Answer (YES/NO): NO